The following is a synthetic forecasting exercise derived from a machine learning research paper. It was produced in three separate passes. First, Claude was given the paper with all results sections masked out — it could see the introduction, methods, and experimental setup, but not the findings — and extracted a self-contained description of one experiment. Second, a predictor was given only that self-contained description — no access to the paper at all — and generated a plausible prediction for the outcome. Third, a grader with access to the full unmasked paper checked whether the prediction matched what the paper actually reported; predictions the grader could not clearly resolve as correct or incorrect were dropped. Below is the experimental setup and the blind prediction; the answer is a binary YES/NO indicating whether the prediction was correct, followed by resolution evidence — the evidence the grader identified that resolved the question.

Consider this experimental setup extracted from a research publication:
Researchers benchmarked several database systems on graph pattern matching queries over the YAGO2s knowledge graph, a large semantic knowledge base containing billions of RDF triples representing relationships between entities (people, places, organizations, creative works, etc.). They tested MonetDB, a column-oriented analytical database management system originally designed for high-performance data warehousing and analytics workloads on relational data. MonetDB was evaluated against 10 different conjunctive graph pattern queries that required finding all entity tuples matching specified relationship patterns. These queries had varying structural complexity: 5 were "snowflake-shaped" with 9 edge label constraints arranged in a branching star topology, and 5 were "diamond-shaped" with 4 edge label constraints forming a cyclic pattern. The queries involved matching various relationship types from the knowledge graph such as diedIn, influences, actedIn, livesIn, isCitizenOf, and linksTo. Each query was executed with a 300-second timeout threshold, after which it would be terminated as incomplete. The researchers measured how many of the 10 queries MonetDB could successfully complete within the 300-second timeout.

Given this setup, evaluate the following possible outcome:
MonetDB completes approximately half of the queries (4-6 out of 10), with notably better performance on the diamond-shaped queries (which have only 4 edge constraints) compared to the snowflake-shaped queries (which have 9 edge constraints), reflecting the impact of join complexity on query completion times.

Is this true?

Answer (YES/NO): NO